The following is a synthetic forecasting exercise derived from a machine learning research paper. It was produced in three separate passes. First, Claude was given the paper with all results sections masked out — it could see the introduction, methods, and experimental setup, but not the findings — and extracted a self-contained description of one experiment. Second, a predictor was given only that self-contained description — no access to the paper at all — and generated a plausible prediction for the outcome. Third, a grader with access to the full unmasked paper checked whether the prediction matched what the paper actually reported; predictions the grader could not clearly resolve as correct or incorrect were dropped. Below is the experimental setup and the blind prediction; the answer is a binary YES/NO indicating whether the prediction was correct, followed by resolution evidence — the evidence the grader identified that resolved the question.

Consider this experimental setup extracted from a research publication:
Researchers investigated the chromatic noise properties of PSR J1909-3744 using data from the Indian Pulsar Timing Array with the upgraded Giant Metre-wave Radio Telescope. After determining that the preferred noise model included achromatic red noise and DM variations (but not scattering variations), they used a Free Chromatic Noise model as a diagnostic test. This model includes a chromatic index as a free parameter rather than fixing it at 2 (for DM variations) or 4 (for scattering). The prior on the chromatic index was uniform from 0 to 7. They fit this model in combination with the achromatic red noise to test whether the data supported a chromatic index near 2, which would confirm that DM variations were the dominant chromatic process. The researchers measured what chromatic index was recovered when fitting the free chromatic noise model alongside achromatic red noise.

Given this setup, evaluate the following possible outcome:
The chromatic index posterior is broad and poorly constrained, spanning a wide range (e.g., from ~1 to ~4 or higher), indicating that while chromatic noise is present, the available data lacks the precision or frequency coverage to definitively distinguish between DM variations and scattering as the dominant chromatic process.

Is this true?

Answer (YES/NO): NO